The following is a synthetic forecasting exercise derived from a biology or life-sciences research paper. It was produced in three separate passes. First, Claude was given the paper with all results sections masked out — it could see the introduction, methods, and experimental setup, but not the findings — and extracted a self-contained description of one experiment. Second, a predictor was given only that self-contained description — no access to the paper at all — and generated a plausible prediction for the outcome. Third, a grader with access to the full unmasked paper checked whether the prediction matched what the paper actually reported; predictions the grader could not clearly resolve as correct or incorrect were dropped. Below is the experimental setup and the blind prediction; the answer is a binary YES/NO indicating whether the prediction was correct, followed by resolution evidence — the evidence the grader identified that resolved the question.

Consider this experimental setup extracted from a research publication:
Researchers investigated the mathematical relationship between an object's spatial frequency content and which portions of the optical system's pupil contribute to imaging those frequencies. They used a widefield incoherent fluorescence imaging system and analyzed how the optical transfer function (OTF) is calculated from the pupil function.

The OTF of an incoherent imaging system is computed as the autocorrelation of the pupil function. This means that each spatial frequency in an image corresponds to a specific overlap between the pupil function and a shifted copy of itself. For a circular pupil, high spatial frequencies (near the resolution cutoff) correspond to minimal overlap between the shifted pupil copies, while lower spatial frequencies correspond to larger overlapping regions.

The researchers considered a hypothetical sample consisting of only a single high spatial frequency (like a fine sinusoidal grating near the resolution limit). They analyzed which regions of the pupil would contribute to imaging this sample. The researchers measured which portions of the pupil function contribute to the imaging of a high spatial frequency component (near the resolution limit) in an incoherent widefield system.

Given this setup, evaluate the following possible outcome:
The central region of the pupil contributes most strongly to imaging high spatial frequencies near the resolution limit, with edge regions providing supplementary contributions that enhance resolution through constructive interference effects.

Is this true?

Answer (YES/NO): NO